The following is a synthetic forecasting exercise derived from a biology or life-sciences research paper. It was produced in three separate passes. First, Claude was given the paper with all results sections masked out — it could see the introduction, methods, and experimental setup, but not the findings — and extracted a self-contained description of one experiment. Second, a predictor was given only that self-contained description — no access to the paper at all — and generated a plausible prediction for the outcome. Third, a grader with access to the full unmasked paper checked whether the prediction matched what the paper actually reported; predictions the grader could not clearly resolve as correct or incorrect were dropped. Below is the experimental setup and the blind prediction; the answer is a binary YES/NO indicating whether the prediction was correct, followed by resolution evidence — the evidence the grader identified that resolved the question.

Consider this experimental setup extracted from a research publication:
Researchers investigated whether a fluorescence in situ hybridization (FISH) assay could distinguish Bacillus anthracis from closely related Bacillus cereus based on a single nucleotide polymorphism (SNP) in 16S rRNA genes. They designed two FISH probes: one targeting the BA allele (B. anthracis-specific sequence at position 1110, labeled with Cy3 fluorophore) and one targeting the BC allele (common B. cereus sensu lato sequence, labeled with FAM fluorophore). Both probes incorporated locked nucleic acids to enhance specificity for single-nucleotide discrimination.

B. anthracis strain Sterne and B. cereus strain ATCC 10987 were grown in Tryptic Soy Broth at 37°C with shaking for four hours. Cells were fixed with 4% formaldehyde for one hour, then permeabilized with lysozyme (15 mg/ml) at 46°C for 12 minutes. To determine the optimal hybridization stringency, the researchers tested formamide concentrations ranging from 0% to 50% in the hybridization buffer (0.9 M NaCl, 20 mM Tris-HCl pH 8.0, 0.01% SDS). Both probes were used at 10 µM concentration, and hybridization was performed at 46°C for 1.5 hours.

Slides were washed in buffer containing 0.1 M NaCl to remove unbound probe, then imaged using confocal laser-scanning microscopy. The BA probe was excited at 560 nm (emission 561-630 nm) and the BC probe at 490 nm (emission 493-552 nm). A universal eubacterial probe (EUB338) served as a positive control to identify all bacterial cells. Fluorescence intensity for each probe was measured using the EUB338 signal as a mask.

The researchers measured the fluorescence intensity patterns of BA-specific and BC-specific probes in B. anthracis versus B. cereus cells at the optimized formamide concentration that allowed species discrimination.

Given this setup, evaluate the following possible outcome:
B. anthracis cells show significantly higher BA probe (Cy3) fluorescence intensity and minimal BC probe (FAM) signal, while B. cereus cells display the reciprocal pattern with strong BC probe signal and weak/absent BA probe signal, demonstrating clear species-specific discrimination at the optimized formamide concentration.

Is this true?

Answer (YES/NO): NO